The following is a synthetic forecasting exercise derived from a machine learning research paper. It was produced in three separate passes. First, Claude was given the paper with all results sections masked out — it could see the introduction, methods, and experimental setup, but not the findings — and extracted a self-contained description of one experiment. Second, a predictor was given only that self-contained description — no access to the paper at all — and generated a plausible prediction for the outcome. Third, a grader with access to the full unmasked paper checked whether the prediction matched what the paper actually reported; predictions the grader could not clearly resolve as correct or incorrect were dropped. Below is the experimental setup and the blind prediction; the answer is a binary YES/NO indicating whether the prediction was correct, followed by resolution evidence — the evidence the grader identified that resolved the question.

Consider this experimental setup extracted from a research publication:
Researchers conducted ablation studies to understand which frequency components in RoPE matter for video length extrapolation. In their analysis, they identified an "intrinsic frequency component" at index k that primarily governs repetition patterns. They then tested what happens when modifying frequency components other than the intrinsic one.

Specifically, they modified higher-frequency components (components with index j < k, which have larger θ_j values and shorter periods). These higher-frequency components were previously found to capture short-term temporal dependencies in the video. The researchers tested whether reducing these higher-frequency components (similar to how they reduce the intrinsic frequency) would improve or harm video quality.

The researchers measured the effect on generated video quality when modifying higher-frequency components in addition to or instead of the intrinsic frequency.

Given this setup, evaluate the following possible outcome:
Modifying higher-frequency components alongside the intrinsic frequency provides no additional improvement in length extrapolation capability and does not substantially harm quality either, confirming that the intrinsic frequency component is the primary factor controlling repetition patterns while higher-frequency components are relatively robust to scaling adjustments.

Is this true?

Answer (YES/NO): NO